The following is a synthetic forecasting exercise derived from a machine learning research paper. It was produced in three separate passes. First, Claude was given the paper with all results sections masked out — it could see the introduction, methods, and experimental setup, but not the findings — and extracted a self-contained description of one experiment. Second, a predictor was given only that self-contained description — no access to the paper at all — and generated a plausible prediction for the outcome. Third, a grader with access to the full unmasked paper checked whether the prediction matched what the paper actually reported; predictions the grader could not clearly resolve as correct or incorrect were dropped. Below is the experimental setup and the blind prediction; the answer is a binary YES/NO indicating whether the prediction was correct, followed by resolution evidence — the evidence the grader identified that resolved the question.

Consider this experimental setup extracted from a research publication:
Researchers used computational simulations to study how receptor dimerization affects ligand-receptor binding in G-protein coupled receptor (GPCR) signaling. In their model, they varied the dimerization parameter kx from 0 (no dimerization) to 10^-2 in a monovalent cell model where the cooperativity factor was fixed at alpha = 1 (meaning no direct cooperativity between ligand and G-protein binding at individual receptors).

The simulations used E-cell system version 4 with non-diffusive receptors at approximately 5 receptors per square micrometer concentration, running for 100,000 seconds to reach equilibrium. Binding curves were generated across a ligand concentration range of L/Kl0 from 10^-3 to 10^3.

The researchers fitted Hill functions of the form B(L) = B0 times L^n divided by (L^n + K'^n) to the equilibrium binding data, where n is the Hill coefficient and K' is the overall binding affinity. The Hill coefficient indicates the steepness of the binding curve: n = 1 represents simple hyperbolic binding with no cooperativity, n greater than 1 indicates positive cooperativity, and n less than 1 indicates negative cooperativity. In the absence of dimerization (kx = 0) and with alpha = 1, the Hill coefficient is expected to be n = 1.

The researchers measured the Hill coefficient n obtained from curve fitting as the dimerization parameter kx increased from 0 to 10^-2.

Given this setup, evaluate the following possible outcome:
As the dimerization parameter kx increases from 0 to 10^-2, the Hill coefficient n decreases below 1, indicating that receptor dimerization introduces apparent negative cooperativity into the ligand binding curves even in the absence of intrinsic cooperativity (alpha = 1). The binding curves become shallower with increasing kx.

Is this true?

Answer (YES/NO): NO